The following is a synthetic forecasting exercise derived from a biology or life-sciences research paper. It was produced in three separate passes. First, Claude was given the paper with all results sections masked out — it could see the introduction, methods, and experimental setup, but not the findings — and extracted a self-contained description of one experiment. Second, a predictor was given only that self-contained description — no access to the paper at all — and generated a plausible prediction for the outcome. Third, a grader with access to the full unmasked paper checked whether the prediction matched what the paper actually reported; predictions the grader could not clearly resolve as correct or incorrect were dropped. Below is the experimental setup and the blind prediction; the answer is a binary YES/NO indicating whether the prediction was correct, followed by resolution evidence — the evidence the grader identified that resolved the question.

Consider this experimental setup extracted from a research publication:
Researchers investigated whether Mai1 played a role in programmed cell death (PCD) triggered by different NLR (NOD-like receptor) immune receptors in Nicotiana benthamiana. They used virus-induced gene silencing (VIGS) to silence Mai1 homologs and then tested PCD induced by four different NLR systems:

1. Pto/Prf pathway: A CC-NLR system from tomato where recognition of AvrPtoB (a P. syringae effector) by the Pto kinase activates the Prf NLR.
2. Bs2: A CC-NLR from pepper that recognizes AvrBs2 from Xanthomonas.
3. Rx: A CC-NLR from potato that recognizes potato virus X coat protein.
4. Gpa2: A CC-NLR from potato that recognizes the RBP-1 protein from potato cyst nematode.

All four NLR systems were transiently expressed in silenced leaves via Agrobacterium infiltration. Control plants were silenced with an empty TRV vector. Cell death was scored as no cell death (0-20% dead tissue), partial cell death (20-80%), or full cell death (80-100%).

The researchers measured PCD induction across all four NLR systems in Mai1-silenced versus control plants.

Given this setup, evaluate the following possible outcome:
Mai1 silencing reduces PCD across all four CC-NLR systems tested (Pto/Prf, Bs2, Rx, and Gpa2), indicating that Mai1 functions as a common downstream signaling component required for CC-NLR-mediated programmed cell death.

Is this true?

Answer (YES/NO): NO